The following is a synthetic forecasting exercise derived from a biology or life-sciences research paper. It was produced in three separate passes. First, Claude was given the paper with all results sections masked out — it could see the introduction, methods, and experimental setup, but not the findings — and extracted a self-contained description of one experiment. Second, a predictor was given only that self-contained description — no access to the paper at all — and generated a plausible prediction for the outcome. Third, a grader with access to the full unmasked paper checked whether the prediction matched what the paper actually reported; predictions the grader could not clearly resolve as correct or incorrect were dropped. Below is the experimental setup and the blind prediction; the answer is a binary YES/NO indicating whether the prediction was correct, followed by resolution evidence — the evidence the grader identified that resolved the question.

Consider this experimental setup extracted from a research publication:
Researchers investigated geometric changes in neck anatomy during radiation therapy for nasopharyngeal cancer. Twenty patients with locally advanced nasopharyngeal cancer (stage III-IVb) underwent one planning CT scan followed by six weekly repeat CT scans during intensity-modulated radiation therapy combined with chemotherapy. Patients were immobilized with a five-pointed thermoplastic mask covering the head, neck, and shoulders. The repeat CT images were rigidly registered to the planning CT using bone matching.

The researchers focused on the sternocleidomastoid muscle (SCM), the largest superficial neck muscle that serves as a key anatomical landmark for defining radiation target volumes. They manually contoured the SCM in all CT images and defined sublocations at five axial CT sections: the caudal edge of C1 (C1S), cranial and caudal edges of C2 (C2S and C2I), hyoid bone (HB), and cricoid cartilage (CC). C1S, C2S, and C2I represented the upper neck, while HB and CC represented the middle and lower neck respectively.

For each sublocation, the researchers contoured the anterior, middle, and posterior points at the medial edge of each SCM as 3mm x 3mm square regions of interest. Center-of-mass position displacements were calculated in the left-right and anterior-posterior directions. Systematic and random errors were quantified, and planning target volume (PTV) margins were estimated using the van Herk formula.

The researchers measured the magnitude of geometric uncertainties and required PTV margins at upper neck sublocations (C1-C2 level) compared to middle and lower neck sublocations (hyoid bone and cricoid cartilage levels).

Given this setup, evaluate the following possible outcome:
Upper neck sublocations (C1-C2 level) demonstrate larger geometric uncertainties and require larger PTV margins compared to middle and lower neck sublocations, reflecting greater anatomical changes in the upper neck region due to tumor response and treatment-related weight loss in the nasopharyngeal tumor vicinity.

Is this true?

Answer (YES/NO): NO